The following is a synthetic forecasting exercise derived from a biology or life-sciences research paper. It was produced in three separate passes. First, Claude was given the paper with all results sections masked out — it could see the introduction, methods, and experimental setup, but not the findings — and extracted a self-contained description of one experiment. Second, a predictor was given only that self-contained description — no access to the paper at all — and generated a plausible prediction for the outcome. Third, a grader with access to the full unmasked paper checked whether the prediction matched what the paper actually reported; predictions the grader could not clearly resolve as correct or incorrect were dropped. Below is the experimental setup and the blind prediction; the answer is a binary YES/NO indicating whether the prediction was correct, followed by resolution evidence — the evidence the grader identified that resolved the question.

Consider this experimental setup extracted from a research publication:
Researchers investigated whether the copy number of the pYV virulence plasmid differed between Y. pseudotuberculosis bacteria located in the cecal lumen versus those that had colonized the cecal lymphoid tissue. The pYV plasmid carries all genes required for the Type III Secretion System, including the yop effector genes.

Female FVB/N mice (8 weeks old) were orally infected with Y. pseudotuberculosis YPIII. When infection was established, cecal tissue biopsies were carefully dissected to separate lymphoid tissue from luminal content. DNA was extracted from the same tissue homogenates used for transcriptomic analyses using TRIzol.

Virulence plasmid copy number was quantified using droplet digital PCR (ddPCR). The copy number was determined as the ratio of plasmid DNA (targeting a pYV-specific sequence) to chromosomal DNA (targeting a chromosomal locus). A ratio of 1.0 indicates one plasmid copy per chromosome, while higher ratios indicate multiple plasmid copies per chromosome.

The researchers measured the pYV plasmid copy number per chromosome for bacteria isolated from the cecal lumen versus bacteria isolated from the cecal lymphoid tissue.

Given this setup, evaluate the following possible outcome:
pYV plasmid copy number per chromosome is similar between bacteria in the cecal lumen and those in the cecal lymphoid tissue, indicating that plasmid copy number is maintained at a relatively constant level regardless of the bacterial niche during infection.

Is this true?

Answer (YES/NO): NO